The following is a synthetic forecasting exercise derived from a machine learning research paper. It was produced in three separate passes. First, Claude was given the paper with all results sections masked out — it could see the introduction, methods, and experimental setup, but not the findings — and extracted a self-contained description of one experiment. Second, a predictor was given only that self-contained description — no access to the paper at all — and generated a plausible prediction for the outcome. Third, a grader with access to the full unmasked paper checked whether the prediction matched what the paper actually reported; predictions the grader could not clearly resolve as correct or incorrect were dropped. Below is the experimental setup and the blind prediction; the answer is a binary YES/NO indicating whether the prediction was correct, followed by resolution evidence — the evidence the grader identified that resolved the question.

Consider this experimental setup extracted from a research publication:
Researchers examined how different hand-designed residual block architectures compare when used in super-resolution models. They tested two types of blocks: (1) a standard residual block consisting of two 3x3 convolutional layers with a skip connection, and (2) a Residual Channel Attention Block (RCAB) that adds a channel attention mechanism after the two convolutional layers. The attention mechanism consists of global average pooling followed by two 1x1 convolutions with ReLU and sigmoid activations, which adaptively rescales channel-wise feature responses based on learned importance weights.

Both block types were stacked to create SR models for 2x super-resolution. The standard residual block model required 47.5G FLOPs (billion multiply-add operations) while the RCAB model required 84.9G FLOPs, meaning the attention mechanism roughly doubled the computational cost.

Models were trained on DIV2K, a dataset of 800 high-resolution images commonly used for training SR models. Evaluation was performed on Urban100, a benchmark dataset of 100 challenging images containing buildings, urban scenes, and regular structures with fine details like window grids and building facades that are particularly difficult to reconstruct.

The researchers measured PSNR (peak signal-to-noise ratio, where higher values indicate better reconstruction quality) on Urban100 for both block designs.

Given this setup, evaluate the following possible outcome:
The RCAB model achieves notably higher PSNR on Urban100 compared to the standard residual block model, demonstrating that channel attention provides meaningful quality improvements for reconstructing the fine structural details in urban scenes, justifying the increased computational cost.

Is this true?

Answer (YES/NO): YES